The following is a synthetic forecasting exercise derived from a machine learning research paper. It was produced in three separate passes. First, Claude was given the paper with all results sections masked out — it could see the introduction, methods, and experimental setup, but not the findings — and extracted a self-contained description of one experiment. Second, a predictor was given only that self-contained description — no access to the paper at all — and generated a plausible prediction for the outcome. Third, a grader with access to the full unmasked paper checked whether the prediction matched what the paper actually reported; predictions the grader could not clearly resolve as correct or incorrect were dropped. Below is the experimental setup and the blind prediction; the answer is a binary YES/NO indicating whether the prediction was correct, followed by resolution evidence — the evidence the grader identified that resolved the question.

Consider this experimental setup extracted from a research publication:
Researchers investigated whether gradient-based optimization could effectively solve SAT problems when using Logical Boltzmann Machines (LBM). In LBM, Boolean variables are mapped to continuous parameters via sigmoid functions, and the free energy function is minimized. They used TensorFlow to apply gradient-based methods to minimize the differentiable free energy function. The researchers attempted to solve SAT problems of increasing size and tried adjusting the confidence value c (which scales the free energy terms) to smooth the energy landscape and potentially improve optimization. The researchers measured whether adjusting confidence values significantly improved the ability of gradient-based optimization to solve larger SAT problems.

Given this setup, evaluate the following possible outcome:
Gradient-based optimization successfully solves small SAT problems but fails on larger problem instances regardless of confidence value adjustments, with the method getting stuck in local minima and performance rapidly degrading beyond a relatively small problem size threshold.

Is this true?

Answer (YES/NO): YES